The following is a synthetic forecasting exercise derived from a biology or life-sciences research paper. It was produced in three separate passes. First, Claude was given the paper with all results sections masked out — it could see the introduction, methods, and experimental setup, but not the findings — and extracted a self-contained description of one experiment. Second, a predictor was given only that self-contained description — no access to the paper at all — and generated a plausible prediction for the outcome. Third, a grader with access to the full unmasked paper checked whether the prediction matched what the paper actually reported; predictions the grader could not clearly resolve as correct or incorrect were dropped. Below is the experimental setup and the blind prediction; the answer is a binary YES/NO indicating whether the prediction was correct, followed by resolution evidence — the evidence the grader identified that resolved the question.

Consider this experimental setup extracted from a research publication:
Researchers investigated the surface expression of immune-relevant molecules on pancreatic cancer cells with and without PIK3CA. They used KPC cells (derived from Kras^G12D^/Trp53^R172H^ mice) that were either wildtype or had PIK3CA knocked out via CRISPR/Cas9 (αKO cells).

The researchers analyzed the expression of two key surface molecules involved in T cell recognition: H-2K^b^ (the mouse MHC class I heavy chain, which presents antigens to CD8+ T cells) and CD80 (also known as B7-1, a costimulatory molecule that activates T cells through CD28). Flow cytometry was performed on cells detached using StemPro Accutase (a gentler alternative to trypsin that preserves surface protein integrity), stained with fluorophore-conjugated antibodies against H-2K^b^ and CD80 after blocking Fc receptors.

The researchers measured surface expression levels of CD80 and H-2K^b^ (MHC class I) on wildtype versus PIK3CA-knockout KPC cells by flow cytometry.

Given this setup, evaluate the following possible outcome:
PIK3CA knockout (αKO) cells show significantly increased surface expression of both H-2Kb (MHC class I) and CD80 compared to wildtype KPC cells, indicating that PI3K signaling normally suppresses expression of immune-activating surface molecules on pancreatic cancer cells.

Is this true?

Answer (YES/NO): YES